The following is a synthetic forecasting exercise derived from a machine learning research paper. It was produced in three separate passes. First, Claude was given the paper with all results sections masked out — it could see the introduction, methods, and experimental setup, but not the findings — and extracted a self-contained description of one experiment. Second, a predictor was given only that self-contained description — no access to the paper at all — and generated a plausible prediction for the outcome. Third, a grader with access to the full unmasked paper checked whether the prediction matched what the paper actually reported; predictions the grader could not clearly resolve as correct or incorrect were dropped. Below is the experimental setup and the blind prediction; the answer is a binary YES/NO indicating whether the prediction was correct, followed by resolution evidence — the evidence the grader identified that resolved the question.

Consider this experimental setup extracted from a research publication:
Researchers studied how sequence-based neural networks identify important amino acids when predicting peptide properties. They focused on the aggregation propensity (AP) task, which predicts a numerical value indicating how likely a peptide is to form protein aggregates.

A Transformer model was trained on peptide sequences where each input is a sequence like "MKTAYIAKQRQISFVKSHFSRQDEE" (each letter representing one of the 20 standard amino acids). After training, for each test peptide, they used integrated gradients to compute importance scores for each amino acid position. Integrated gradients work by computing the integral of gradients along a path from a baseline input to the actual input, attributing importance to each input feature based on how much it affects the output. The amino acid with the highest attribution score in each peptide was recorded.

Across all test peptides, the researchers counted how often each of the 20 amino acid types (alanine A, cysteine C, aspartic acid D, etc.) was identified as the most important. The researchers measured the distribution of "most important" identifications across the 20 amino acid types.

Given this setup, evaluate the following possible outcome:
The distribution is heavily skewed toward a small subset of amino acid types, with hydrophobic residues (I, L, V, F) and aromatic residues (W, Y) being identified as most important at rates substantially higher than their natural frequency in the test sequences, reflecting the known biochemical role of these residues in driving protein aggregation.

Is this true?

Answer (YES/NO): NO